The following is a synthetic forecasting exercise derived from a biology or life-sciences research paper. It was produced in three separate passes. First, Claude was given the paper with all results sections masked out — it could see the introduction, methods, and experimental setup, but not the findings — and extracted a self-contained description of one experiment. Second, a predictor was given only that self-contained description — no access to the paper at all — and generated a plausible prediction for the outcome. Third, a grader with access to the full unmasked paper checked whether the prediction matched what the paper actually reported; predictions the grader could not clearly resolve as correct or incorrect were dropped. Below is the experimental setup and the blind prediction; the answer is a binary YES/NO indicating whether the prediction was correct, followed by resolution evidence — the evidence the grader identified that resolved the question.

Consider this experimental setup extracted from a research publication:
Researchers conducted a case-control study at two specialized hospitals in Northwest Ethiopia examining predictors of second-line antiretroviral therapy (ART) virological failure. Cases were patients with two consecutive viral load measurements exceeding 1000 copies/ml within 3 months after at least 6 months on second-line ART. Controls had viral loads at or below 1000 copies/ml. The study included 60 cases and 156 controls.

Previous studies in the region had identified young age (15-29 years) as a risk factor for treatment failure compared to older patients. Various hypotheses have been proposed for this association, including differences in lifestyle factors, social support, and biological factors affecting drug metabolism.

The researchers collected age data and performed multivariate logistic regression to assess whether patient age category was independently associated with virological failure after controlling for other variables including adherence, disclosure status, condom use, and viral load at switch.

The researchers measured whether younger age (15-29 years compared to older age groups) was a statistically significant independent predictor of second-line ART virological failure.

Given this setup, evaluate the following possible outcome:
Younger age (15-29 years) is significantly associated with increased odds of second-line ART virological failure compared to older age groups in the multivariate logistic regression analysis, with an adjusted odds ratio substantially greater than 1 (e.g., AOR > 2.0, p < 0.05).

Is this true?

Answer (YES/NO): NO